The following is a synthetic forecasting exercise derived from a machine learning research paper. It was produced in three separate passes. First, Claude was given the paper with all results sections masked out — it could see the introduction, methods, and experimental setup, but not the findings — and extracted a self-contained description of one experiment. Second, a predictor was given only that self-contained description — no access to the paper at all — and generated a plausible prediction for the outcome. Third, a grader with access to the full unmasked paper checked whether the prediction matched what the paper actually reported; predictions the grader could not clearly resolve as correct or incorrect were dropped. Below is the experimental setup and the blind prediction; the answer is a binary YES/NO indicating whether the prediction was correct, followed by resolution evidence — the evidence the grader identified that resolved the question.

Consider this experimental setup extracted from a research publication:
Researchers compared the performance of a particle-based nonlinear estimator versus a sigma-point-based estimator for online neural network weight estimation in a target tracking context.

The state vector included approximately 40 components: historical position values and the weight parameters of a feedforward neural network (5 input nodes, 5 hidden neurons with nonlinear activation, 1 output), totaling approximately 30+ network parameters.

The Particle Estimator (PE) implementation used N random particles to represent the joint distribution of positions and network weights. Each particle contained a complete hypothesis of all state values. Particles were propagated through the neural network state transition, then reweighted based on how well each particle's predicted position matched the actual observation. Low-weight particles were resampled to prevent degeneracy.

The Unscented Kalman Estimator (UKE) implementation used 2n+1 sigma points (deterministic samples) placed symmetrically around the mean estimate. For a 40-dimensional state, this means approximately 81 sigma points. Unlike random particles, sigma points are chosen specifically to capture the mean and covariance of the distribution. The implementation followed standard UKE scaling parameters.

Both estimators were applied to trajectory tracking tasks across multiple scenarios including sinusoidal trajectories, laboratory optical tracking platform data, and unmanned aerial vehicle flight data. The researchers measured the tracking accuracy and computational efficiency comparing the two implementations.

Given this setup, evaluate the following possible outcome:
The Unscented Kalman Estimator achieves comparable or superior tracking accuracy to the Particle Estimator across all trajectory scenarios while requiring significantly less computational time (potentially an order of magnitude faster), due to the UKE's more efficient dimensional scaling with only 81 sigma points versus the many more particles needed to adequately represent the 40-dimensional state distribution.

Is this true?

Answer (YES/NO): NO